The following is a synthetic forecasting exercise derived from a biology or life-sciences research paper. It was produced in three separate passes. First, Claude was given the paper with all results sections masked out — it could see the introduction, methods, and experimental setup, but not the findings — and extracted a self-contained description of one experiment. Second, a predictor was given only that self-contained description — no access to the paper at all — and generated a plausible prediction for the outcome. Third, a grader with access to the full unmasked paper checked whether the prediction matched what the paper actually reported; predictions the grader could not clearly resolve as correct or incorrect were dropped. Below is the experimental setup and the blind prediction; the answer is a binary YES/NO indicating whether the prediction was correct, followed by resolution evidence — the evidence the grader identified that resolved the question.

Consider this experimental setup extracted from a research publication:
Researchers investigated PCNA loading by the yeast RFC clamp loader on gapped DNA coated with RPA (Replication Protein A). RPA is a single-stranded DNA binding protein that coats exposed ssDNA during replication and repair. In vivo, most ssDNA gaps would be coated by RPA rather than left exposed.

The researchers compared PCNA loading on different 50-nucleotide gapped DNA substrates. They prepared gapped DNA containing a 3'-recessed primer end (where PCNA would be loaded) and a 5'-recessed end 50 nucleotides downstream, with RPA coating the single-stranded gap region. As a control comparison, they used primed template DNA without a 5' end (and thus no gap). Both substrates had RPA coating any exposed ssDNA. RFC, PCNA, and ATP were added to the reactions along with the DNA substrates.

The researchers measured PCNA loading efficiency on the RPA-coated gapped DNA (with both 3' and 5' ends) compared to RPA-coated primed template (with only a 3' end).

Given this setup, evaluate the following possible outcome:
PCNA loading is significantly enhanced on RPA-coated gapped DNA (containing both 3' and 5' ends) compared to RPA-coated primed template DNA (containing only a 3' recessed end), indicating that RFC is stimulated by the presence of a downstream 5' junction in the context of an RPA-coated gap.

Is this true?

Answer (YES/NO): NO